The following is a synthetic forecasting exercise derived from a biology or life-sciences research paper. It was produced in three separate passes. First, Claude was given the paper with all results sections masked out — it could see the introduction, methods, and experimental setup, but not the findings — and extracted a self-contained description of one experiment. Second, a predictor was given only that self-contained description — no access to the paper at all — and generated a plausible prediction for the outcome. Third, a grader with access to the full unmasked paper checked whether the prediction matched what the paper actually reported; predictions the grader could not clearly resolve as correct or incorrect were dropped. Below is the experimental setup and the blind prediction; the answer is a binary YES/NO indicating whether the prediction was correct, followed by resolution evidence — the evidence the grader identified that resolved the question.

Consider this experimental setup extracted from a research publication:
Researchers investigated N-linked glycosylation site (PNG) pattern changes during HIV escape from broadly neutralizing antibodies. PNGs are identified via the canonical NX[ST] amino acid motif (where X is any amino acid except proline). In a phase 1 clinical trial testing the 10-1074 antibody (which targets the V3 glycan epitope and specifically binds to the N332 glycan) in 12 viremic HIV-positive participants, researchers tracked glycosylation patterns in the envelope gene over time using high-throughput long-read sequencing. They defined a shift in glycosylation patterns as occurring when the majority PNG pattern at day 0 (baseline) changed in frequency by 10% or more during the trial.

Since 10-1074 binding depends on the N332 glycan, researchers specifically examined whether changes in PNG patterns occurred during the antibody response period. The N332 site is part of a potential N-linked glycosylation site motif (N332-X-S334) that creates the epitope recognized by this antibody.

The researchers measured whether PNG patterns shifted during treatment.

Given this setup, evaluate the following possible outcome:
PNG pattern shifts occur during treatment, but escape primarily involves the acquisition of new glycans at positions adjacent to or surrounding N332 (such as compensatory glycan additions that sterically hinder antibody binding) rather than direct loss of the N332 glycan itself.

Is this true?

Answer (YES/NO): NO